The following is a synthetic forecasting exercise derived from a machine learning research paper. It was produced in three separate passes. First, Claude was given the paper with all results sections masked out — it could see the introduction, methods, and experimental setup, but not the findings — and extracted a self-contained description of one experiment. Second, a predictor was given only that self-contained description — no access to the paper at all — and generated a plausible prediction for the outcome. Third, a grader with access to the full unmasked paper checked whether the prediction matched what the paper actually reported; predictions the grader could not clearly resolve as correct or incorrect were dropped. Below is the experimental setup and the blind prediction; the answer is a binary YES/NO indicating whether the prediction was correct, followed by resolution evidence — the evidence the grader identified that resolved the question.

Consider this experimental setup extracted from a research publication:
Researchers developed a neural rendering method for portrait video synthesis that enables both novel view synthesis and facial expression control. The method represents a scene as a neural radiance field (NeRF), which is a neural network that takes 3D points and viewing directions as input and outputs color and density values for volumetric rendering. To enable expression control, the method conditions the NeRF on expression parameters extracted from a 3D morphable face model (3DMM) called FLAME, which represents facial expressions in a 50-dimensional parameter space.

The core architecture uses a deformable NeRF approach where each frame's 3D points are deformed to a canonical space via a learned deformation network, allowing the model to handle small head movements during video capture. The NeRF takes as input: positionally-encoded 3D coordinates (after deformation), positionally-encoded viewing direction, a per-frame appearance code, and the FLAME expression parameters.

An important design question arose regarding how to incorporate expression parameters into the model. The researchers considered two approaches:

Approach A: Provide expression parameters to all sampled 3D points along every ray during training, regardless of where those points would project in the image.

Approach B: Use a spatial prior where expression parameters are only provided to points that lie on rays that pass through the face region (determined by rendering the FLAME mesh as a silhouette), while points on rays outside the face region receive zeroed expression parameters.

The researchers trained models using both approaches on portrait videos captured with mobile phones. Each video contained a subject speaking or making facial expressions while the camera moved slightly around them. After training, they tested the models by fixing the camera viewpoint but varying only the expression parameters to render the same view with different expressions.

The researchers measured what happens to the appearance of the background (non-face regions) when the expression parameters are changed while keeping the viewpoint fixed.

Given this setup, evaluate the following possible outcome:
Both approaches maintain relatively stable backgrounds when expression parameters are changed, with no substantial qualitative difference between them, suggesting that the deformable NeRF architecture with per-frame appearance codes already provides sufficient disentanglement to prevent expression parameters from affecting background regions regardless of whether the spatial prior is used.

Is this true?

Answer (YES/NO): NO